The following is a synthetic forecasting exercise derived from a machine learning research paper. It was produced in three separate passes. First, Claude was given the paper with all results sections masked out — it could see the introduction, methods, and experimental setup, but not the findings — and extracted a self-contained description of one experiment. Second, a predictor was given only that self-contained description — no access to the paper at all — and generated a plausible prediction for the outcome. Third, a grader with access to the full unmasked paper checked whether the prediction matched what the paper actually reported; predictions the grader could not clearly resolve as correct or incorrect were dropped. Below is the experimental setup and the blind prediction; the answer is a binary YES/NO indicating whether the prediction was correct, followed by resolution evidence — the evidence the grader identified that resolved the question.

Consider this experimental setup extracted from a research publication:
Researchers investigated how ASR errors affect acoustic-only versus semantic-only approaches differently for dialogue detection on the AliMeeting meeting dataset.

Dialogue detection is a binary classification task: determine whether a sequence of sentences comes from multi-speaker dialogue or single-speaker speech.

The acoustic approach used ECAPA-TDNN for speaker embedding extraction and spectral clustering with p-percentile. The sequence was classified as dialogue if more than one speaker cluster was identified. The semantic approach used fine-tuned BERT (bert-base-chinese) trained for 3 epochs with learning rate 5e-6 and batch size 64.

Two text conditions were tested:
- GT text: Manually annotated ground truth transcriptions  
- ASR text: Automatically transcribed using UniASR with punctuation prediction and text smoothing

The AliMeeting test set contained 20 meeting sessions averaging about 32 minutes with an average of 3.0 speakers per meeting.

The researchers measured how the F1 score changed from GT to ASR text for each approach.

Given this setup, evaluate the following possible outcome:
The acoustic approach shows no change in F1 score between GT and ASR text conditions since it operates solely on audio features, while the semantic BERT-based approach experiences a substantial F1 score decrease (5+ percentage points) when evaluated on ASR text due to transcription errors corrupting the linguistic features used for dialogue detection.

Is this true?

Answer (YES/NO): NO